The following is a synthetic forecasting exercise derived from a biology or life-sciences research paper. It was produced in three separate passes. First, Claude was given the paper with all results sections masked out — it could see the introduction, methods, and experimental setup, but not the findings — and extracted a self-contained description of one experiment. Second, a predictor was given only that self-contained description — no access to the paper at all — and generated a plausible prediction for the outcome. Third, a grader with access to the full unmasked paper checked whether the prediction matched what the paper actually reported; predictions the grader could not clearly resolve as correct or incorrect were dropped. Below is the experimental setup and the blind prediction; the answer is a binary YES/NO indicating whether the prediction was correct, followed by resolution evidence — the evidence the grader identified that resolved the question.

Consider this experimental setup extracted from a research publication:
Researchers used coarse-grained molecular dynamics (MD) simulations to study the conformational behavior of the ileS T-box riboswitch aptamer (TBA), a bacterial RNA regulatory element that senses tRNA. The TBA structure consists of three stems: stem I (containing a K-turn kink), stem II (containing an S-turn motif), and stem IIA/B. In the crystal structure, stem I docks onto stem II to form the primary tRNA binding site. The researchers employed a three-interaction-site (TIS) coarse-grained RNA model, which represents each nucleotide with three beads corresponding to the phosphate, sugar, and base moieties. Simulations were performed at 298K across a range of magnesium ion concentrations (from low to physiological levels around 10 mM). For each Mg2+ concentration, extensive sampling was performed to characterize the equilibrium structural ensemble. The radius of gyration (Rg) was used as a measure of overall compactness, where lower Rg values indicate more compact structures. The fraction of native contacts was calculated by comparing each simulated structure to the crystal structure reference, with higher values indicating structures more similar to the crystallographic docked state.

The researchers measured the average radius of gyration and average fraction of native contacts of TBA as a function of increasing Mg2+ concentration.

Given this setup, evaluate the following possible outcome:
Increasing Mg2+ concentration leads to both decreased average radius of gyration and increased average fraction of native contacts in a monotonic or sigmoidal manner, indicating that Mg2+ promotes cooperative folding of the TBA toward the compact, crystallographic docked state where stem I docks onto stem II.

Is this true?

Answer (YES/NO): NO